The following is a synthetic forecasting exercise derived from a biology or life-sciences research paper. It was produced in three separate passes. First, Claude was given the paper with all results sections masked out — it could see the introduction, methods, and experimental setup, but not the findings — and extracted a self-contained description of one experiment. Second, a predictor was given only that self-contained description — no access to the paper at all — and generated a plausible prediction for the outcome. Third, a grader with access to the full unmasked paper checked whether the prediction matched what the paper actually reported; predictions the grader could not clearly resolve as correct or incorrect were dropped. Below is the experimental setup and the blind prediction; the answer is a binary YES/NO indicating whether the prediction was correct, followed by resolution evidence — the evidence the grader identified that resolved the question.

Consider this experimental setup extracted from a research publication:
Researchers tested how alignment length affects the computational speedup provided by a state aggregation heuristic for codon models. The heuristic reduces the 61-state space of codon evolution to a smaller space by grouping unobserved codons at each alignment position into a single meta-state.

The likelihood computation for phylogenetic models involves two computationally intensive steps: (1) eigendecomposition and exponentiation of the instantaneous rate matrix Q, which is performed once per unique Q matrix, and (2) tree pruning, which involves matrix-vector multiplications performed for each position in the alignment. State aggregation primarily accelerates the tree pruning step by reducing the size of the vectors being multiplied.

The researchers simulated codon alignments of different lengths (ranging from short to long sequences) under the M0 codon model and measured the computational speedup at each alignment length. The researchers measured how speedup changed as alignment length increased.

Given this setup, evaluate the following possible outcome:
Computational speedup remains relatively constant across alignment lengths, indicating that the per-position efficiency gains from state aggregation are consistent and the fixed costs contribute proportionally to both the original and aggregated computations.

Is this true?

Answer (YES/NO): NO